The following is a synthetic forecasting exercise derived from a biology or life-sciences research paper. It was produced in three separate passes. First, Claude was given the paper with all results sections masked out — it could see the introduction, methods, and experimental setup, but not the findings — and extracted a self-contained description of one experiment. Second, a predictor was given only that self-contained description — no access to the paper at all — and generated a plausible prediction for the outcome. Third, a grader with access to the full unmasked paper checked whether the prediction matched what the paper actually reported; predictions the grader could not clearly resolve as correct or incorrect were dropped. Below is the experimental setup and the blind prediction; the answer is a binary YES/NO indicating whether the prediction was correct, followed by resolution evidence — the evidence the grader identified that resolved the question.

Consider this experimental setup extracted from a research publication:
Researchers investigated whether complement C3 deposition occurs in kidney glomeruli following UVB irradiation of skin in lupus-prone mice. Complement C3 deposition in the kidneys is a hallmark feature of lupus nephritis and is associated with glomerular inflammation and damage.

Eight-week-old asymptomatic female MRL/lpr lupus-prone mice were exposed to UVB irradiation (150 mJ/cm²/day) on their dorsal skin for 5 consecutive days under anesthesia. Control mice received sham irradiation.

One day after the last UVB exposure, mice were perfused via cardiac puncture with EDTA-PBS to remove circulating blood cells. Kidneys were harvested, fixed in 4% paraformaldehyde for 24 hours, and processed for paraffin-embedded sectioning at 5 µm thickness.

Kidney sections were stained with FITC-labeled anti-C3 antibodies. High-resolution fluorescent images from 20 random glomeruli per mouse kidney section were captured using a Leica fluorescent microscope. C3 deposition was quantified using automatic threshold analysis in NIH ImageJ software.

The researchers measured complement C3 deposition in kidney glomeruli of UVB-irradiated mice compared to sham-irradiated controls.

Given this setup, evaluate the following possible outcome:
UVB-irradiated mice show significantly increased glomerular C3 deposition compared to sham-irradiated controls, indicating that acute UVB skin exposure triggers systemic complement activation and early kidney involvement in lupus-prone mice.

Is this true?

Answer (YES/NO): YES